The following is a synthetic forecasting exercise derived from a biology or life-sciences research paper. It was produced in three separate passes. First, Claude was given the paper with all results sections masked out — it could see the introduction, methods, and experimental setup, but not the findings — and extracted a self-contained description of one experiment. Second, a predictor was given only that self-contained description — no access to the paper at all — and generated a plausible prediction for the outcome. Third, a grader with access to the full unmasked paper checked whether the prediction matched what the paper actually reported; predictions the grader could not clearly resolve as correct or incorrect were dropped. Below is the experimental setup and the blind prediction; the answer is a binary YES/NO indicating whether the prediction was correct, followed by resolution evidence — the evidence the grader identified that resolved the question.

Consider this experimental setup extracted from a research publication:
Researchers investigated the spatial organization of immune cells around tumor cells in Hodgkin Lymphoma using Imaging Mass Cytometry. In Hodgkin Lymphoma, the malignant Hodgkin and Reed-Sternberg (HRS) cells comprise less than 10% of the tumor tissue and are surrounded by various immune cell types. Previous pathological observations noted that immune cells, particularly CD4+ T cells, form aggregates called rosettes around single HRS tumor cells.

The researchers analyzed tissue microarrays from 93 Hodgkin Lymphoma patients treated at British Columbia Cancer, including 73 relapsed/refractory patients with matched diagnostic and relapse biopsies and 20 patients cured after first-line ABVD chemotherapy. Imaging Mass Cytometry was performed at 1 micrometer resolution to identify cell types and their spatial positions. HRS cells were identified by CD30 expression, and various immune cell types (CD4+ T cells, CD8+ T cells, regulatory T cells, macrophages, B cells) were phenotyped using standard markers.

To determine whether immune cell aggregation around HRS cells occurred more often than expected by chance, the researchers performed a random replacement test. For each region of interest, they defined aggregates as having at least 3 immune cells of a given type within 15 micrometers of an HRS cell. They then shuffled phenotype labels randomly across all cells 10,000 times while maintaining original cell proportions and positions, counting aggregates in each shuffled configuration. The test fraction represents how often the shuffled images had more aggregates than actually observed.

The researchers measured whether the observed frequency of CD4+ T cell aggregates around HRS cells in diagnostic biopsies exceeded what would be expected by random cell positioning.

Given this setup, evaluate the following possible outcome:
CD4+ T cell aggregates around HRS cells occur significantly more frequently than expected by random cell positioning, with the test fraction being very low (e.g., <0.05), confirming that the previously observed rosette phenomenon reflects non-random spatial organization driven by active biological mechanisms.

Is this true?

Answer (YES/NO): YES